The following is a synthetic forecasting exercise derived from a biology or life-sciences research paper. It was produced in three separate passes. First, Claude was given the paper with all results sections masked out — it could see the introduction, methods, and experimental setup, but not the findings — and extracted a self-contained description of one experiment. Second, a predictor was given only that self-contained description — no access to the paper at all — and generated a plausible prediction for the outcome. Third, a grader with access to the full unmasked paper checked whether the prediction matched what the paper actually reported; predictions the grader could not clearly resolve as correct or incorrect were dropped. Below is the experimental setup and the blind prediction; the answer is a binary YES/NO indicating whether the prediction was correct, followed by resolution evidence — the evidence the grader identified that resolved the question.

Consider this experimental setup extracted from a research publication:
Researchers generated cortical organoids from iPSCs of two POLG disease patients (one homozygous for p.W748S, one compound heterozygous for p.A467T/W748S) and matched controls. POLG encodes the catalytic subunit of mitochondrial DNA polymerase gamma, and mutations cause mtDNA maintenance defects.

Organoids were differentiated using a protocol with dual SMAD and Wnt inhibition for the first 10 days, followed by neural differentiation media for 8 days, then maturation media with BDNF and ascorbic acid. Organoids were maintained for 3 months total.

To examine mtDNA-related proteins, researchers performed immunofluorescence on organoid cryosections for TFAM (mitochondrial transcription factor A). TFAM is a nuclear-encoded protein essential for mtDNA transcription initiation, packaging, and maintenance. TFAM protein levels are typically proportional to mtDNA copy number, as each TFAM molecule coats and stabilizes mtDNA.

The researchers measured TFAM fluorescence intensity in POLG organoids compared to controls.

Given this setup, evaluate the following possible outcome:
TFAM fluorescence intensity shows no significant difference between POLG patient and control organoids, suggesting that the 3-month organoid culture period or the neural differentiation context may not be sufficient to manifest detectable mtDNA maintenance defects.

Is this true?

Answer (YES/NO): NO